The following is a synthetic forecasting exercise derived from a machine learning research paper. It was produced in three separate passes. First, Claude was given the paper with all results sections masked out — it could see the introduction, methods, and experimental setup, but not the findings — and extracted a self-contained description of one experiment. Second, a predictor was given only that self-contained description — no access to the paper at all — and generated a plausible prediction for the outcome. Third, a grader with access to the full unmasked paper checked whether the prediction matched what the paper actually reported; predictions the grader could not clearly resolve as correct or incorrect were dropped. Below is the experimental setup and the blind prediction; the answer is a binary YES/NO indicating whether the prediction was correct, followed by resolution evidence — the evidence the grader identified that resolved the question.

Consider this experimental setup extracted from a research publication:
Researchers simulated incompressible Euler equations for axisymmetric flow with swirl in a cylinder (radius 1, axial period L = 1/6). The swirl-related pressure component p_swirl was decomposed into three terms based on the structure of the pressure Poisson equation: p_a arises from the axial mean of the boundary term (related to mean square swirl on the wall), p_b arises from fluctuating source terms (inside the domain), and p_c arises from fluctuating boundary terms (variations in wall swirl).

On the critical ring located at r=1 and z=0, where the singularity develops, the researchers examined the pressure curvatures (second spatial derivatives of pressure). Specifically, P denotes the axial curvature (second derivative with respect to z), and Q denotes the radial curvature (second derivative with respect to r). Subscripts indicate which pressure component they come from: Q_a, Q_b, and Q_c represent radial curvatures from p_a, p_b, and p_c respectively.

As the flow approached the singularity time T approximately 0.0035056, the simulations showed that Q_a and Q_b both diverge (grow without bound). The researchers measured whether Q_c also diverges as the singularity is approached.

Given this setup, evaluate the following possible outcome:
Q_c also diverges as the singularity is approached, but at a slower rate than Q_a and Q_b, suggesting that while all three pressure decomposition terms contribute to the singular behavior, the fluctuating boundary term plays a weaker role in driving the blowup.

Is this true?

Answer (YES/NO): NO